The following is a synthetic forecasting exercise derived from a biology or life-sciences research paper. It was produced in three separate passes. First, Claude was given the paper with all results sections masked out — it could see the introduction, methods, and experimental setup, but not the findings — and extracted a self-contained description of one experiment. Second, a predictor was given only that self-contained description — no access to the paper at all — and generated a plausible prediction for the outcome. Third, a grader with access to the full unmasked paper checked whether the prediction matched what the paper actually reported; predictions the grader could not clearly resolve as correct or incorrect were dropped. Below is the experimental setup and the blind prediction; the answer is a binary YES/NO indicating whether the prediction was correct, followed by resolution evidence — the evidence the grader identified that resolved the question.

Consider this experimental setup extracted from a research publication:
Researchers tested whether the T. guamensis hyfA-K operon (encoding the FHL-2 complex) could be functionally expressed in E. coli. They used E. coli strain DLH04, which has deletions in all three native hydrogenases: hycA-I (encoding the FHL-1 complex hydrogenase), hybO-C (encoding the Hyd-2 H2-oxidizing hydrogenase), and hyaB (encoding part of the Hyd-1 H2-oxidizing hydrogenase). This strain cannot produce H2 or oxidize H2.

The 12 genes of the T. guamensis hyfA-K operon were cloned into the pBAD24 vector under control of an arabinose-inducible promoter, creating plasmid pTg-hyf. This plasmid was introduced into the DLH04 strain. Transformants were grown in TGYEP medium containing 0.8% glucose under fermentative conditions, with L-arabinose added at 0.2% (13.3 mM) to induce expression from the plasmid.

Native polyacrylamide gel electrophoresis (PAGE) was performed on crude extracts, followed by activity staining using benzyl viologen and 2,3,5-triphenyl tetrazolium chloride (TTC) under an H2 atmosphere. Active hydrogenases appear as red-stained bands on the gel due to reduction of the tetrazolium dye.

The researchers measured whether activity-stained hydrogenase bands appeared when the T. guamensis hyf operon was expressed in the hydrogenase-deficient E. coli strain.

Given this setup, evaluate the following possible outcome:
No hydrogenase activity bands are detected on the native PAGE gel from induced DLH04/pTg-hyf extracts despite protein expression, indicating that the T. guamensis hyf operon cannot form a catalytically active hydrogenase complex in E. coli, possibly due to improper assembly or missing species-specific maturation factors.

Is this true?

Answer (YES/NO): NO